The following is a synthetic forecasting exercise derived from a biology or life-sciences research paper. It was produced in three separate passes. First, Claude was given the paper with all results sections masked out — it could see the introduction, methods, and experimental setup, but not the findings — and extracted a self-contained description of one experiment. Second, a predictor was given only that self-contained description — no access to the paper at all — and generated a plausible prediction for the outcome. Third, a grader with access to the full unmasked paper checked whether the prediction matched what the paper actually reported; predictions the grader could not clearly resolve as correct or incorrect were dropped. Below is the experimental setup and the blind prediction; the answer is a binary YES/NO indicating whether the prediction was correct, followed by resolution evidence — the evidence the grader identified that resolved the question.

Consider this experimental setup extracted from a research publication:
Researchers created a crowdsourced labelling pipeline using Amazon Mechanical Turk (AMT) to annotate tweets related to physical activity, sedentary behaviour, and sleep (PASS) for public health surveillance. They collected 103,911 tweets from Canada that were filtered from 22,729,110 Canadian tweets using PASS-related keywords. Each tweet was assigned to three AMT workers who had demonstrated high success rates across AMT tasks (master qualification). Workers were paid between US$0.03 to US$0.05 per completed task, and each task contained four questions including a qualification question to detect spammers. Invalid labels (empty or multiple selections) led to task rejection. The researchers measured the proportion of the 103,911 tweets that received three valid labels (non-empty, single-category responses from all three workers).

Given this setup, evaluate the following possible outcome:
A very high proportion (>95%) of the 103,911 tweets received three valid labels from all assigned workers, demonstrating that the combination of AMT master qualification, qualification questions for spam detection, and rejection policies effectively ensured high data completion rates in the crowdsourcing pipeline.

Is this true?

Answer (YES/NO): NO